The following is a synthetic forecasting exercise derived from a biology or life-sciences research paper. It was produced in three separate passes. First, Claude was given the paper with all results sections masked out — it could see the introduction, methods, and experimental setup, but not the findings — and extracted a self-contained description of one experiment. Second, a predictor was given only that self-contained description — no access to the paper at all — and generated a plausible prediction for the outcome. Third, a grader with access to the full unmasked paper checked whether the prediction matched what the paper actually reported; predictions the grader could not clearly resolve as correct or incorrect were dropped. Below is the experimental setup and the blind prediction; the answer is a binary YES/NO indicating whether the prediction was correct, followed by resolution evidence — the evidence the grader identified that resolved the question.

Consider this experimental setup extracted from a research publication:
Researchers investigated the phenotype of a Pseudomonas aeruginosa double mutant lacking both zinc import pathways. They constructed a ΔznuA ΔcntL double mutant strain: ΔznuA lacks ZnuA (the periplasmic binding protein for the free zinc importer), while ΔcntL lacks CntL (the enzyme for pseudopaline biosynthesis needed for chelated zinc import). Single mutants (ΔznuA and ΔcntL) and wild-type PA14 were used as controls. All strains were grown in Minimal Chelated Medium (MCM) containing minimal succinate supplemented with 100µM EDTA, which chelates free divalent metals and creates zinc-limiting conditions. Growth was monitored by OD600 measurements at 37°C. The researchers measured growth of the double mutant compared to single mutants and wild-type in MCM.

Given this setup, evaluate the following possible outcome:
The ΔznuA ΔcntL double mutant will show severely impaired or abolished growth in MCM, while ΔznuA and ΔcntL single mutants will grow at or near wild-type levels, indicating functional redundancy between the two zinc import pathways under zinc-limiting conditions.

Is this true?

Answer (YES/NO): NO